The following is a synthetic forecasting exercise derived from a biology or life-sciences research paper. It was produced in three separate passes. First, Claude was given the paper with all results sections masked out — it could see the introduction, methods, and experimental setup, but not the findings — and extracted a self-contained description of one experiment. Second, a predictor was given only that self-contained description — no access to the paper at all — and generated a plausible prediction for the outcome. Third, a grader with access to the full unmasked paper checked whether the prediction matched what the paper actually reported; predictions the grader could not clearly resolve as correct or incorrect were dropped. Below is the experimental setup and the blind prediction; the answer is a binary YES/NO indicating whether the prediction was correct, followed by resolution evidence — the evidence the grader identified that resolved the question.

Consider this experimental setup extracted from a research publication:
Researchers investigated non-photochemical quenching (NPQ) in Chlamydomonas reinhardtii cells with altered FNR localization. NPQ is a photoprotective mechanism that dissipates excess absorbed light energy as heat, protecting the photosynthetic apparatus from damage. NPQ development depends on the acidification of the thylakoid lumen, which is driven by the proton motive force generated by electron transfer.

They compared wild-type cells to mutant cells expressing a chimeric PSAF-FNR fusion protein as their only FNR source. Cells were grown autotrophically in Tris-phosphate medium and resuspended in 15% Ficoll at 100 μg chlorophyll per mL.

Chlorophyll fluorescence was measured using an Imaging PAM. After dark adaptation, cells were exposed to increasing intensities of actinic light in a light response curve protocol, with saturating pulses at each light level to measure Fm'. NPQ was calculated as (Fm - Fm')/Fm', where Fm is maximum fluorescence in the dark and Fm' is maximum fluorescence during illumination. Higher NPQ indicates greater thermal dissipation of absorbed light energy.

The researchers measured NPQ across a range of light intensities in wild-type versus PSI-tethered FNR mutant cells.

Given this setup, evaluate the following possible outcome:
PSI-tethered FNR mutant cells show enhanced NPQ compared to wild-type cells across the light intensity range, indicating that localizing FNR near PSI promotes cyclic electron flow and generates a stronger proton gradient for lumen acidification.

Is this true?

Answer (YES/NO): NO